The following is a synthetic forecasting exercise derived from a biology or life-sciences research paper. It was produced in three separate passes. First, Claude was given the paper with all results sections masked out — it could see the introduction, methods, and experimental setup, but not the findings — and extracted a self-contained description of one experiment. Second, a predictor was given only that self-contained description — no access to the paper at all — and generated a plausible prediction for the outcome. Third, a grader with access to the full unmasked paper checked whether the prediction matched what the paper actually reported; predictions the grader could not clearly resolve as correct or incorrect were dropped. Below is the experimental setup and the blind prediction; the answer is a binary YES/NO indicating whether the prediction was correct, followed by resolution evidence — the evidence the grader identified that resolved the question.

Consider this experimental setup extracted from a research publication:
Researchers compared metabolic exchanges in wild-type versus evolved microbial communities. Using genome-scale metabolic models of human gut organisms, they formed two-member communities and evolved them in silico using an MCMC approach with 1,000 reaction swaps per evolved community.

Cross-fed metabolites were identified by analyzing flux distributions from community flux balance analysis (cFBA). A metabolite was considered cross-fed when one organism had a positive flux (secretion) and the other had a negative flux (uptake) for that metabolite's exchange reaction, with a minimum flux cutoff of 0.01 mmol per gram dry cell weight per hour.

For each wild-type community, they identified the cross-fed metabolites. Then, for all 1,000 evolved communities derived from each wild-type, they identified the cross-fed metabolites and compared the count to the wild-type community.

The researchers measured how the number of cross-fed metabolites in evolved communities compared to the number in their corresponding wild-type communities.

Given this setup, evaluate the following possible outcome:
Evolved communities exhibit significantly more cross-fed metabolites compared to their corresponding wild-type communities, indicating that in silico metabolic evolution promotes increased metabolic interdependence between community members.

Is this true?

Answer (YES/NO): NO